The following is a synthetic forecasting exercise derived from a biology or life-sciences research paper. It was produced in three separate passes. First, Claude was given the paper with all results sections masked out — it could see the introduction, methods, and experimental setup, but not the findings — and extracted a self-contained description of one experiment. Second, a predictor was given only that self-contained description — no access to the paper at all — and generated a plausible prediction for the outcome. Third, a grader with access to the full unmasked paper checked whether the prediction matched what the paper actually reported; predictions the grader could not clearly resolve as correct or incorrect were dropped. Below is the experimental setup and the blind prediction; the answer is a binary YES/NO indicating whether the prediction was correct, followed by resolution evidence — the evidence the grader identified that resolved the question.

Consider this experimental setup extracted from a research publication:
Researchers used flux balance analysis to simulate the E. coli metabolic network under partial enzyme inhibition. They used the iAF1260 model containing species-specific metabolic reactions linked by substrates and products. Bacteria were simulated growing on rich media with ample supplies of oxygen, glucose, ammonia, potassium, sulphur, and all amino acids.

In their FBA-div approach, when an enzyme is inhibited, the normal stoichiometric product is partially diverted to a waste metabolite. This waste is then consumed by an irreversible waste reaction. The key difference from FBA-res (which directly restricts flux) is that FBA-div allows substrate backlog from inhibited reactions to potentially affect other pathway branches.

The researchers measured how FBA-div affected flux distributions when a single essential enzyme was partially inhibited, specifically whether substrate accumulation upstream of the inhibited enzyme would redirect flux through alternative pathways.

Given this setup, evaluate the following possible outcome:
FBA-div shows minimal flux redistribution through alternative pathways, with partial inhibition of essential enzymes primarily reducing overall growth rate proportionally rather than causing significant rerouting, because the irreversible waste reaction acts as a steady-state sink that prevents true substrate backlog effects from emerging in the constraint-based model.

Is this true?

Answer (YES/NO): YES